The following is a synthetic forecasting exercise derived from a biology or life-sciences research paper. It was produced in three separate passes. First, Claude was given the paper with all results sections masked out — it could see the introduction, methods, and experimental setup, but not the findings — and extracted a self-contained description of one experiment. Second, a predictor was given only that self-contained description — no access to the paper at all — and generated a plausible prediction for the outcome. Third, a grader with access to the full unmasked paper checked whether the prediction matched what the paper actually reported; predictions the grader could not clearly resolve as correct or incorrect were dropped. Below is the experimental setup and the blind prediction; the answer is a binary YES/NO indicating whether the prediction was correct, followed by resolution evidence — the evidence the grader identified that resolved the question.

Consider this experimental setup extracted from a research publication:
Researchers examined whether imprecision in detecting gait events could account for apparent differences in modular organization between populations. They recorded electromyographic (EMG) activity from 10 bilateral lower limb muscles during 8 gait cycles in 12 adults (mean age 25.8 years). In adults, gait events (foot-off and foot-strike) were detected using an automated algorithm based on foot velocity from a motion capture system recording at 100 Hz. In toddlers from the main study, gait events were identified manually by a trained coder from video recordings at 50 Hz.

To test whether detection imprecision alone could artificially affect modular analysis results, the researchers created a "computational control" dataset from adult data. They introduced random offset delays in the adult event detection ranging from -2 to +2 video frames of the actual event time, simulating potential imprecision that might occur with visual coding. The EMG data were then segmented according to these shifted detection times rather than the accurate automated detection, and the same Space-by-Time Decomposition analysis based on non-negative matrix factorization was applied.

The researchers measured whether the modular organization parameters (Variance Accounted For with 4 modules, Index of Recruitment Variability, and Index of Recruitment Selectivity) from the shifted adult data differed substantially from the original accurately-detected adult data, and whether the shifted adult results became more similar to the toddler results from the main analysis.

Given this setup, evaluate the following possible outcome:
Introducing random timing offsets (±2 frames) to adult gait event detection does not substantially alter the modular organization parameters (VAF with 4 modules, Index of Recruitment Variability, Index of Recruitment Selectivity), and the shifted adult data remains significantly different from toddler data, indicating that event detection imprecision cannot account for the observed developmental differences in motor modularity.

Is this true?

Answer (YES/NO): YES